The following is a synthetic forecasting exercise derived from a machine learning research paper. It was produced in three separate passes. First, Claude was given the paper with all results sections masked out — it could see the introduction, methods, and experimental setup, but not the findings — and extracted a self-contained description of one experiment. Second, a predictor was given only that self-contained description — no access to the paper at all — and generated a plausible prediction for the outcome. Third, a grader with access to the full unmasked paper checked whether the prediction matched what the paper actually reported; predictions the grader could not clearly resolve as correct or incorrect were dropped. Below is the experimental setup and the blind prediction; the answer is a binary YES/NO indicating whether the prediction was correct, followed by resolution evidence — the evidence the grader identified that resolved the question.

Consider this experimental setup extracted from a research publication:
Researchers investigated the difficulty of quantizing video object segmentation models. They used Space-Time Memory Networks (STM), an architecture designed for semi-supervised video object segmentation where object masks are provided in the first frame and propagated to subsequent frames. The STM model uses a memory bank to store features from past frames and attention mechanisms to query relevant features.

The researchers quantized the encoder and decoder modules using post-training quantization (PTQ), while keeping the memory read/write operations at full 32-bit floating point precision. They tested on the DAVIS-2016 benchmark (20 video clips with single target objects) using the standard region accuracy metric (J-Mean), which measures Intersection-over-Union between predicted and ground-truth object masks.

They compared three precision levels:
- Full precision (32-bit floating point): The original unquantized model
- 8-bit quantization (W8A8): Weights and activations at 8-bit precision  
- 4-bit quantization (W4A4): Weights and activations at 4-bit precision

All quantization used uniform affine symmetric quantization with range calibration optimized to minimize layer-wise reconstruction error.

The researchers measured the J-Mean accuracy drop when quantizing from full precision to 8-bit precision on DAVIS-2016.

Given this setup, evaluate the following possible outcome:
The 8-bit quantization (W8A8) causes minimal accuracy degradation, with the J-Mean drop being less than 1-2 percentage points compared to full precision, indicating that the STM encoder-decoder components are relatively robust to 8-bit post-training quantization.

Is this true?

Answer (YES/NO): NO